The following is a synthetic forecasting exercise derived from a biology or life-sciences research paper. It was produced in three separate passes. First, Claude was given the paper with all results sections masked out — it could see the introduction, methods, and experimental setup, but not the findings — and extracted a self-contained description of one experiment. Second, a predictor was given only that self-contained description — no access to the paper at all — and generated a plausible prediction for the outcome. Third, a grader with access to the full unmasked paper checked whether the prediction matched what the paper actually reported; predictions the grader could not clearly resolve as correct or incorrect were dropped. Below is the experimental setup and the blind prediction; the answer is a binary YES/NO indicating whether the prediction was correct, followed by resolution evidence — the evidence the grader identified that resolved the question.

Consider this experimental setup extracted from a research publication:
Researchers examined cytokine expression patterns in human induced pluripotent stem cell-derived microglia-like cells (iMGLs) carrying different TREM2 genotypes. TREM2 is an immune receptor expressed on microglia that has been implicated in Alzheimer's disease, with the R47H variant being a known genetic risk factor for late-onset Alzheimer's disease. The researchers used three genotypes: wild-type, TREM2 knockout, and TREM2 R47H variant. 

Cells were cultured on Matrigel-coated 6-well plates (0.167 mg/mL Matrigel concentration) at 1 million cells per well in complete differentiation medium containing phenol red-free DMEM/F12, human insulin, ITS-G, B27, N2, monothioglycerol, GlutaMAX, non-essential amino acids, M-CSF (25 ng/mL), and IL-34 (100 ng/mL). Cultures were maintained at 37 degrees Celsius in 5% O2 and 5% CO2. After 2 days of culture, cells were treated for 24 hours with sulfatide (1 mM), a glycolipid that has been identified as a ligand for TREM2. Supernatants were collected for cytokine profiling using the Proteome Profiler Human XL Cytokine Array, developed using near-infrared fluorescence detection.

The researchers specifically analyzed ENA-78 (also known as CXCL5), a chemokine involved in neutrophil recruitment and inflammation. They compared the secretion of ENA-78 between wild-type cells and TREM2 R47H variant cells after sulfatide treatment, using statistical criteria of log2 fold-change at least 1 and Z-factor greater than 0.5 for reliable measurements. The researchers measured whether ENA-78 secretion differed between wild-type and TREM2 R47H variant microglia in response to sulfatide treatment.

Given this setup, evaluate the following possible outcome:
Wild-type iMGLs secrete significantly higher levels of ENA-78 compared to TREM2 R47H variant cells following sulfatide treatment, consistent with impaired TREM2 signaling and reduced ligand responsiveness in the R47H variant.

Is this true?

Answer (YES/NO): NO